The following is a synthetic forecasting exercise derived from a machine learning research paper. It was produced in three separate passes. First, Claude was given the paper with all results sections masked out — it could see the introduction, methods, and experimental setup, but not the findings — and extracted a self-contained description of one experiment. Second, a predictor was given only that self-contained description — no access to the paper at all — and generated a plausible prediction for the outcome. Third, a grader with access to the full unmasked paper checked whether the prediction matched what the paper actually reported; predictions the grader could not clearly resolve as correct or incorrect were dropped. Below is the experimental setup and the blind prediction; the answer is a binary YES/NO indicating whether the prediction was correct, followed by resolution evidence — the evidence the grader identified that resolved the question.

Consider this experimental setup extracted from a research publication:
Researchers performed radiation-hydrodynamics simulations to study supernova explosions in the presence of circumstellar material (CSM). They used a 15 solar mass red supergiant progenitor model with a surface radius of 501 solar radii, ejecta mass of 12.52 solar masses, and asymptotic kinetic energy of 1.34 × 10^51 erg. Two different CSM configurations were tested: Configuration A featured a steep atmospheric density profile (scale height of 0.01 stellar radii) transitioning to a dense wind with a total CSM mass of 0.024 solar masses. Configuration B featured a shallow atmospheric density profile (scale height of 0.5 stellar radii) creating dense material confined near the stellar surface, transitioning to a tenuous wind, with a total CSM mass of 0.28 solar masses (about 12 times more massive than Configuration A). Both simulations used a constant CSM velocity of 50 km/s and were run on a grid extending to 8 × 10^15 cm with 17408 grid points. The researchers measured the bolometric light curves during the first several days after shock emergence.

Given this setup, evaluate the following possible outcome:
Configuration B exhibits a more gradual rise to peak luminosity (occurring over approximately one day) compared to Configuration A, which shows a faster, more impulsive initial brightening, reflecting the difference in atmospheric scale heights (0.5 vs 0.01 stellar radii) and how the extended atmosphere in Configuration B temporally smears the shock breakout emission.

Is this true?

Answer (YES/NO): NO